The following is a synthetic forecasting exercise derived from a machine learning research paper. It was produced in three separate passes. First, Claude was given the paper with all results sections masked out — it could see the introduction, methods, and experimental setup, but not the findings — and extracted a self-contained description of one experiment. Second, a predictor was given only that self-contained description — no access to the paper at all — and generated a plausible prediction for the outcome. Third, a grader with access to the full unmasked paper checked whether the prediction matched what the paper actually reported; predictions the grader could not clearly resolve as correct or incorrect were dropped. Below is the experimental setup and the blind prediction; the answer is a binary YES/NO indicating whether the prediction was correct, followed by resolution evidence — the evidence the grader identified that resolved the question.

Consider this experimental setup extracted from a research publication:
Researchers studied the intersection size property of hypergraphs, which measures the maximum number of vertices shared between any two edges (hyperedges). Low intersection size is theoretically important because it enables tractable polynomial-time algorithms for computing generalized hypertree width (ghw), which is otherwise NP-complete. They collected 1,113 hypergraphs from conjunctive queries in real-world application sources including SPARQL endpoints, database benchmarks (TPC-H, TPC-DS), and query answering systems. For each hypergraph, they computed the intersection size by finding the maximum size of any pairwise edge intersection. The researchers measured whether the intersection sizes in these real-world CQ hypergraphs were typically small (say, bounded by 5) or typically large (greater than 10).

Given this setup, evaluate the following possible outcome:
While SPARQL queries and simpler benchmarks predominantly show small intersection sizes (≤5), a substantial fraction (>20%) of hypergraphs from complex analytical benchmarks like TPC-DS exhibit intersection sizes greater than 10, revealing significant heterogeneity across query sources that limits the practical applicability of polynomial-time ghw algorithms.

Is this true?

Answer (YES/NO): NO